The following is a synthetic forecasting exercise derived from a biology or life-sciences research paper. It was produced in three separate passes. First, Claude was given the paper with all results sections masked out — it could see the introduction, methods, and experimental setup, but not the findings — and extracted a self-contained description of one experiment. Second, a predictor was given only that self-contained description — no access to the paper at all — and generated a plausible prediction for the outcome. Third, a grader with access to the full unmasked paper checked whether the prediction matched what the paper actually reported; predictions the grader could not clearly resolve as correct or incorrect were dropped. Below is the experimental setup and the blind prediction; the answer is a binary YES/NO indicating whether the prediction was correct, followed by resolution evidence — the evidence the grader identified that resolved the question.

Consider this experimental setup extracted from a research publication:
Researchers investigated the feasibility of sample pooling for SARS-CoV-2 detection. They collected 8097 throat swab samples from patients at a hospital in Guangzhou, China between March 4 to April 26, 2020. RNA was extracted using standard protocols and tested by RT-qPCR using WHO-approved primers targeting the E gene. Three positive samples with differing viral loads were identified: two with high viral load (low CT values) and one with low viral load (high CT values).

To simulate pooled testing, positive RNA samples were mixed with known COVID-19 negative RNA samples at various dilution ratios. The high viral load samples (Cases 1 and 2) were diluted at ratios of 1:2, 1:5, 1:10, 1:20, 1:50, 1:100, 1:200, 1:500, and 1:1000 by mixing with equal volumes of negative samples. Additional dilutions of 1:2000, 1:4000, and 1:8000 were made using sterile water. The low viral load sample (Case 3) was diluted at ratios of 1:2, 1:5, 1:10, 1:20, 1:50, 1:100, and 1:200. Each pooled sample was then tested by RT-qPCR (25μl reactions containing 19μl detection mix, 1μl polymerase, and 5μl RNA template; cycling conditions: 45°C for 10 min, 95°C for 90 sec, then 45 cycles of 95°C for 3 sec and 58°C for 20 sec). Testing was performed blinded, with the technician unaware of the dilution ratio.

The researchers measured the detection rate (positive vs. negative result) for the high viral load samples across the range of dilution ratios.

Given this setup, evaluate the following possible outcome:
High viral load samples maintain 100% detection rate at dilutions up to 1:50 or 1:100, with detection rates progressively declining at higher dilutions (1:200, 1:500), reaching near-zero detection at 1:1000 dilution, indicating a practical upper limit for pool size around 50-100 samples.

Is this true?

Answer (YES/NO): NO